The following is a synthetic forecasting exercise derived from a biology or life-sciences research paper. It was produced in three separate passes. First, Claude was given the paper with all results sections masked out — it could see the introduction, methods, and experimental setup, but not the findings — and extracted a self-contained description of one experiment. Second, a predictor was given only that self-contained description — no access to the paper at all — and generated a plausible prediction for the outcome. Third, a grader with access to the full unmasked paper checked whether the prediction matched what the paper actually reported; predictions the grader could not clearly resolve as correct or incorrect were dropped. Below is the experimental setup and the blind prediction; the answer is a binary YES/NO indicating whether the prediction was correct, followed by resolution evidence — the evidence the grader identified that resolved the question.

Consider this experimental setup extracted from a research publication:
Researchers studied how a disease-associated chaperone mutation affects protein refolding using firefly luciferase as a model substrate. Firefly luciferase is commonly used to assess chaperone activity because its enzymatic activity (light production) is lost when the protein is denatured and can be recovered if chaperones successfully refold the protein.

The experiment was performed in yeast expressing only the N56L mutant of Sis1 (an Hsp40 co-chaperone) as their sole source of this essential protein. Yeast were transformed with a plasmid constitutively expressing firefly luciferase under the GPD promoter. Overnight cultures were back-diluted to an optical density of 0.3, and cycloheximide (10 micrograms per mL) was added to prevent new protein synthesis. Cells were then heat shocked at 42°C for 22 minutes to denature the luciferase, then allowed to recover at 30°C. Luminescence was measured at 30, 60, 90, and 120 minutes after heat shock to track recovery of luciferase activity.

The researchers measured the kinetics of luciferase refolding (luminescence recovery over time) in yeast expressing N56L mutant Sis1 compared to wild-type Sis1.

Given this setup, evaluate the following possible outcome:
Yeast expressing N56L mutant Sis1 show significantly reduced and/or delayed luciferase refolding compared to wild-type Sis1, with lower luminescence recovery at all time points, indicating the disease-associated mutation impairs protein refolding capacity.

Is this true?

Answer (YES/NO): NO